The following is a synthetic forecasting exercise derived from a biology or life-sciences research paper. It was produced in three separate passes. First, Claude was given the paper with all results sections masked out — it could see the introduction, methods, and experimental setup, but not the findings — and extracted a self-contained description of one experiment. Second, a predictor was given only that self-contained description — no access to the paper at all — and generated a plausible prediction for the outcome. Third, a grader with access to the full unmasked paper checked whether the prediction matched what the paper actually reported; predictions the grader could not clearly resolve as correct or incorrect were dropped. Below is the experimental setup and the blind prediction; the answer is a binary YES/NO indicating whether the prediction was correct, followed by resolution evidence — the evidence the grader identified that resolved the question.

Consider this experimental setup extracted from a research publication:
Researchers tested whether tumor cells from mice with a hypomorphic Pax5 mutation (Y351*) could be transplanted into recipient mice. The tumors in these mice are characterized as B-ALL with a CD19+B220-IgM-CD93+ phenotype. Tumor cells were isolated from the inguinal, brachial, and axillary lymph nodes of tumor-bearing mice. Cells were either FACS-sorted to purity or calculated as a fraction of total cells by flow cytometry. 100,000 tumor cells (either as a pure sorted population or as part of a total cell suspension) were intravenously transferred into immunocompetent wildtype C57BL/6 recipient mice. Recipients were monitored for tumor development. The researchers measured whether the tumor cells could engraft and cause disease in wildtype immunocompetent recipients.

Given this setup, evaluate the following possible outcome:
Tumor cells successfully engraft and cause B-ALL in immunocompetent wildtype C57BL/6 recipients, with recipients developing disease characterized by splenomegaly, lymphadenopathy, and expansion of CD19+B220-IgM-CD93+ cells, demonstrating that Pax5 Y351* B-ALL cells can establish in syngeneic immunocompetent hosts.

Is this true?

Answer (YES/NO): YES